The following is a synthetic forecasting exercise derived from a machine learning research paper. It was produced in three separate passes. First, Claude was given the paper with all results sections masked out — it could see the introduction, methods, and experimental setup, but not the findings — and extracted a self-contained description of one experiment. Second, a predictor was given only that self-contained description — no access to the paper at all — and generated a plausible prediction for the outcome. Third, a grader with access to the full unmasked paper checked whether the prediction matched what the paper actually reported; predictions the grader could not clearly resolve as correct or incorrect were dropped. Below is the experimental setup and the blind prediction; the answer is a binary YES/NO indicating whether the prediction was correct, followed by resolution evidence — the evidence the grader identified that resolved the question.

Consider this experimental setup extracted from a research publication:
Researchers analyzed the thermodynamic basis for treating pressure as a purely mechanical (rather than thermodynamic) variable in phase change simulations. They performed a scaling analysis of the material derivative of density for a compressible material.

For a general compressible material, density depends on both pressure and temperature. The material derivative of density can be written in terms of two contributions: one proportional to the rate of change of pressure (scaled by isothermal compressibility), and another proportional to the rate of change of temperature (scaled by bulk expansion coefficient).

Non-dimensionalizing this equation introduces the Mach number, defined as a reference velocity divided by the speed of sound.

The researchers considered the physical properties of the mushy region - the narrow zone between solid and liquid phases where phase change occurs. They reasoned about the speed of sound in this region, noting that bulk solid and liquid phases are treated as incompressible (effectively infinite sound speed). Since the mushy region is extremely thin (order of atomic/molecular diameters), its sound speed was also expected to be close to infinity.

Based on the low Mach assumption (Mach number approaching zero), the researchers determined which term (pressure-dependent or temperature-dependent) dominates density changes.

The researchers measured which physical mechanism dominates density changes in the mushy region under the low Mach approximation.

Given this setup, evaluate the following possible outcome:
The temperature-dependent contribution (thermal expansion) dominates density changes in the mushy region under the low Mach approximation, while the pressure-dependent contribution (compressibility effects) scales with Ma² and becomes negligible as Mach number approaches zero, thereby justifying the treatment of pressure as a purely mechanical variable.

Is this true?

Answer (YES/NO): YES